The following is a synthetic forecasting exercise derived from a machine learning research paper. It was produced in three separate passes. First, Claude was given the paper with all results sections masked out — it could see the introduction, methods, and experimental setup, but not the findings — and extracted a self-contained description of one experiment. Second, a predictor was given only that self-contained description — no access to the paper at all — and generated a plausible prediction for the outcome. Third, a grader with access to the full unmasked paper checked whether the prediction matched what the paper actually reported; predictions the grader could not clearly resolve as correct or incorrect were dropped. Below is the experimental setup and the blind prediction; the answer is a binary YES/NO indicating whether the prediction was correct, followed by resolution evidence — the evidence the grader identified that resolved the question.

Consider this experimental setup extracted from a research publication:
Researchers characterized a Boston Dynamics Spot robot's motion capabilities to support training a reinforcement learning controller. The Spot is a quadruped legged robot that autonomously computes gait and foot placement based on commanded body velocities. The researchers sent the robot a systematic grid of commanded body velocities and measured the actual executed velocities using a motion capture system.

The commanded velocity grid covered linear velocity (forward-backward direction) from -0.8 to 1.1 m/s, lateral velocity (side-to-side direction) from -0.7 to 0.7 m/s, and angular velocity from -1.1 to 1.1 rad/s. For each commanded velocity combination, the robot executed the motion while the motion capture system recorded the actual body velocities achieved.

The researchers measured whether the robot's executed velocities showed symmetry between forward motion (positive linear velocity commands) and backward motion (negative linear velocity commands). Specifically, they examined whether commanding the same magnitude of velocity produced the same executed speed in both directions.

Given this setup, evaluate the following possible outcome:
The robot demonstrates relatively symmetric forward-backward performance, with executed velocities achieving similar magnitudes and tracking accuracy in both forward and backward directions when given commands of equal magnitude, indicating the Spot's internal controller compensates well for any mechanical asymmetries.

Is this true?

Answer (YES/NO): NO